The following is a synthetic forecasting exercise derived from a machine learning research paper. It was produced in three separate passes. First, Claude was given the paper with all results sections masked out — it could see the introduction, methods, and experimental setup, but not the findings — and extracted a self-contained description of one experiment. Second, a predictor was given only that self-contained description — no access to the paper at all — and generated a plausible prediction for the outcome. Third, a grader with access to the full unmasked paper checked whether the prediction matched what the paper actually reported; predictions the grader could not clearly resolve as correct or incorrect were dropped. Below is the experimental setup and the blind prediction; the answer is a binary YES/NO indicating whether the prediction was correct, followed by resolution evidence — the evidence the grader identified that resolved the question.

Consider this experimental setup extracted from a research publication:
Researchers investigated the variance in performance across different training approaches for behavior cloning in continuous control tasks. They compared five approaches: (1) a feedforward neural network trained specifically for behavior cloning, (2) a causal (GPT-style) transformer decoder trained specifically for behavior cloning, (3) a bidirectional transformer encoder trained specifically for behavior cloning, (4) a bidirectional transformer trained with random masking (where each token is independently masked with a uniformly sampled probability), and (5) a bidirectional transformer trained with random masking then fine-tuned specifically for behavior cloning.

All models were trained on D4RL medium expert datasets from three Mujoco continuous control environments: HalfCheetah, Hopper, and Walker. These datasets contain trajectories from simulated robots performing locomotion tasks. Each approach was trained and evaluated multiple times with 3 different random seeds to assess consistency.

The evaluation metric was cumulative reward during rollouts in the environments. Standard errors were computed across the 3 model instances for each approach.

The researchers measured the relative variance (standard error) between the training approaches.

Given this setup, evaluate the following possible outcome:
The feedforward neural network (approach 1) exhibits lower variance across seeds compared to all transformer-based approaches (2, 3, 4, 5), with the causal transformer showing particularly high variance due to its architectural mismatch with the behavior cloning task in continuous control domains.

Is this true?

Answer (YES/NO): NO